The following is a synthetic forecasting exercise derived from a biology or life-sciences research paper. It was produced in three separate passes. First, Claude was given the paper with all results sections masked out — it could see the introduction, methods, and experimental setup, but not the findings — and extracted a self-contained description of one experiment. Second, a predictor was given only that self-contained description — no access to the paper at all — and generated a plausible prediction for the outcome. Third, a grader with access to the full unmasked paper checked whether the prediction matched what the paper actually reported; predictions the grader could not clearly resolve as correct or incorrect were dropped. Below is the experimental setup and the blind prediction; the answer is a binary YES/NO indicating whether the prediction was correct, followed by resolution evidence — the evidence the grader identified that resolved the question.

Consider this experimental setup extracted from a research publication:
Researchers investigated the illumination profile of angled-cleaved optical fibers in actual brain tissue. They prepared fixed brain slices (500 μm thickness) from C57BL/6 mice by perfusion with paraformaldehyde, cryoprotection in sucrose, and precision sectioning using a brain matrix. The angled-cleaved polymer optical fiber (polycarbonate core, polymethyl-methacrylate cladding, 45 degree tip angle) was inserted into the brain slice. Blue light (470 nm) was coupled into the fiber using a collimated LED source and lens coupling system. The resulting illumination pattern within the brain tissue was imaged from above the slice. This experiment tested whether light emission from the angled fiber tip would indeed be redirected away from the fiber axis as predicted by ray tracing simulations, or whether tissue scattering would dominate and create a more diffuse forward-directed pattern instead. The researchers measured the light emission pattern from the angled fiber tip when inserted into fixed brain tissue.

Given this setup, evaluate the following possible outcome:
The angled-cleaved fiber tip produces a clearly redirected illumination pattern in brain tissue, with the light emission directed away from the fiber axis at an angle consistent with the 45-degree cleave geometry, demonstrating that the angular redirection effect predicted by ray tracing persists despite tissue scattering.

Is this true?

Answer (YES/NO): YES